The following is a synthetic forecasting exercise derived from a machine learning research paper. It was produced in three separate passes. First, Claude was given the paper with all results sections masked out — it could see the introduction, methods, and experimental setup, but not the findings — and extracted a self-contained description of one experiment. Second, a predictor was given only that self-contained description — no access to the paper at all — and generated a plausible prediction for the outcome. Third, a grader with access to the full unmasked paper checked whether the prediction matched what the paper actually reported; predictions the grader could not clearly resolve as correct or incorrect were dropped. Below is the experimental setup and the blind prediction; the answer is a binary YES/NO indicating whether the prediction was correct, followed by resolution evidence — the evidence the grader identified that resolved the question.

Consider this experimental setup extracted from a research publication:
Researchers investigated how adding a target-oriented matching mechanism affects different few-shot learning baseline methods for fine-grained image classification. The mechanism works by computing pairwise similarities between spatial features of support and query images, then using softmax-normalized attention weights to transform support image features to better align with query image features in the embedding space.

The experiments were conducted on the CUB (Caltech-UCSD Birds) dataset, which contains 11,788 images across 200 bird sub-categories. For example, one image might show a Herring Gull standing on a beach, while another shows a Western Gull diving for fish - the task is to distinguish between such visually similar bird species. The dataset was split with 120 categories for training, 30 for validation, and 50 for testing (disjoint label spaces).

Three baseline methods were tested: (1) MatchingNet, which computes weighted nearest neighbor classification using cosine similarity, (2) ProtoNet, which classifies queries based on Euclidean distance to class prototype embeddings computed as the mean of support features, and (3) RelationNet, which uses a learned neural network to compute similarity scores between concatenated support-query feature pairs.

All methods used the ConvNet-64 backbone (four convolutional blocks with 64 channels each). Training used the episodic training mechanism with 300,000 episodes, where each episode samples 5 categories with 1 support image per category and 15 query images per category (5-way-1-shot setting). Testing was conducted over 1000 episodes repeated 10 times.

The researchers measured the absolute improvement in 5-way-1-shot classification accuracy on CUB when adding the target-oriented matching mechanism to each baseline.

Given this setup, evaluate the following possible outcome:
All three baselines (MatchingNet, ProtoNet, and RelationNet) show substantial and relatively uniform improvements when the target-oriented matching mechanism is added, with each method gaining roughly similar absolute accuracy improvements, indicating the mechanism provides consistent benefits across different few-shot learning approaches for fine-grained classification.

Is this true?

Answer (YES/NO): NO